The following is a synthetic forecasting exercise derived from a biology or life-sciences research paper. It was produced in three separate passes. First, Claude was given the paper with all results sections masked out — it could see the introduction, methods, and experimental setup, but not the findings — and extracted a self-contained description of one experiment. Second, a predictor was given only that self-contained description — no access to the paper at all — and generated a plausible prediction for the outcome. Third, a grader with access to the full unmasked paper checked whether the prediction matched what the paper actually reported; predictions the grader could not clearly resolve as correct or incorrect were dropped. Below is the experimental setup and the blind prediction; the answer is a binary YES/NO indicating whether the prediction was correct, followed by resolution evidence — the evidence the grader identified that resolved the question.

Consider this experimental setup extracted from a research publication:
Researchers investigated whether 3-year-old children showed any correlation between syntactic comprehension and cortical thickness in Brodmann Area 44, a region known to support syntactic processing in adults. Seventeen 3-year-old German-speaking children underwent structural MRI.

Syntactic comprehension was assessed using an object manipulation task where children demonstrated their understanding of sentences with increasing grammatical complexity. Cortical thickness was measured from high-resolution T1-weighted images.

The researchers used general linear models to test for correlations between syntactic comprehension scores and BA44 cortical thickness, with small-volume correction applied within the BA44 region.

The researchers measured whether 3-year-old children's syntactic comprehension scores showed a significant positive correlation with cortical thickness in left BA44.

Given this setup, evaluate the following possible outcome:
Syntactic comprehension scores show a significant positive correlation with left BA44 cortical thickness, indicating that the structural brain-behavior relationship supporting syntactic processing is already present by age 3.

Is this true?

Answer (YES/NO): NO